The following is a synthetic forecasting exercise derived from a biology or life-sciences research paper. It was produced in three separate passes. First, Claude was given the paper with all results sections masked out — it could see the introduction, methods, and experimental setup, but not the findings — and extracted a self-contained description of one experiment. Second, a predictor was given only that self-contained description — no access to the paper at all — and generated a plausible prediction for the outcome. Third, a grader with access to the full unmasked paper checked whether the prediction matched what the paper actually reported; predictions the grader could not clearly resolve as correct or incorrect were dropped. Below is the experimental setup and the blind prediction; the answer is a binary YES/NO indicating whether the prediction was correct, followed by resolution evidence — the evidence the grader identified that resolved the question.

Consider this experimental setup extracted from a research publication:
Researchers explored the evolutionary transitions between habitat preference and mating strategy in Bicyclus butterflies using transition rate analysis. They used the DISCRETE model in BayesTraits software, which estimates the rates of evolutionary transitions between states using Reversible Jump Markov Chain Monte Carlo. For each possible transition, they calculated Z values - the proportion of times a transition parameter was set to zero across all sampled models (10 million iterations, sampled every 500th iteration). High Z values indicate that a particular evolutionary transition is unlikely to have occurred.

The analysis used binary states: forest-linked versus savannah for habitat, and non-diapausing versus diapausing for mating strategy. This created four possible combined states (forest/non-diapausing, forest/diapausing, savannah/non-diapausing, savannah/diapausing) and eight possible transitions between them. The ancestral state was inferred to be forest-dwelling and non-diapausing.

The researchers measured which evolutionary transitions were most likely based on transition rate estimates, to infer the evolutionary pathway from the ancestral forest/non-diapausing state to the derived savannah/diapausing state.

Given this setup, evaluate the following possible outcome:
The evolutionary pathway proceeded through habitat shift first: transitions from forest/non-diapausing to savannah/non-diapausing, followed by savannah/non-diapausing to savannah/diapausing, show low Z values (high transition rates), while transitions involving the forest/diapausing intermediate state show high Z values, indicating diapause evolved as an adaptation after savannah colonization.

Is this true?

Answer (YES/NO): NO